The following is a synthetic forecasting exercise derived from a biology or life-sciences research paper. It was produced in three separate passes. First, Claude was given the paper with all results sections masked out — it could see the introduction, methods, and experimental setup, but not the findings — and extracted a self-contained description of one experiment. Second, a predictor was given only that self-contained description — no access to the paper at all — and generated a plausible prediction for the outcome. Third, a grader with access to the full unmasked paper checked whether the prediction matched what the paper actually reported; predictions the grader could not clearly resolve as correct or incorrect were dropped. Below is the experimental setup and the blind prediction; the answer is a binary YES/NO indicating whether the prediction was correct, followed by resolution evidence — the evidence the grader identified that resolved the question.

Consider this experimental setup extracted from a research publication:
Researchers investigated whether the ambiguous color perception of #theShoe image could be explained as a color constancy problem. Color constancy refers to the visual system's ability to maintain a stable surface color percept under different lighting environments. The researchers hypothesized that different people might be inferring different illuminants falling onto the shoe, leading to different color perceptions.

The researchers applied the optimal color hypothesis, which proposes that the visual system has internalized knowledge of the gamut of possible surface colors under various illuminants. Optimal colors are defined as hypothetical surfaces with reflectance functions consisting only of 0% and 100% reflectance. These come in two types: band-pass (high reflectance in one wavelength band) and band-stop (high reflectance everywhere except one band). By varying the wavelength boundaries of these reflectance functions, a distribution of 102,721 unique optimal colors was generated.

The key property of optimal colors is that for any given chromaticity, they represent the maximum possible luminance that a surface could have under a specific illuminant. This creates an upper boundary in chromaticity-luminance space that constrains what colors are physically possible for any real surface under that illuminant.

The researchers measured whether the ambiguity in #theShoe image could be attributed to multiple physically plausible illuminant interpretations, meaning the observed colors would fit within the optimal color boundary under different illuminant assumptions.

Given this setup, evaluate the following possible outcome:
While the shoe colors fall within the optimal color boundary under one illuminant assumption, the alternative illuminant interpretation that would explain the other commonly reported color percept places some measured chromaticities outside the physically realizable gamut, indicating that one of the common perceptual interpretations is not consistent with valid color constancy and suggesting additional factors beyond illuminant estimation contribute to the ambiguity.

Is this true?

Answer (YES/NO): NO